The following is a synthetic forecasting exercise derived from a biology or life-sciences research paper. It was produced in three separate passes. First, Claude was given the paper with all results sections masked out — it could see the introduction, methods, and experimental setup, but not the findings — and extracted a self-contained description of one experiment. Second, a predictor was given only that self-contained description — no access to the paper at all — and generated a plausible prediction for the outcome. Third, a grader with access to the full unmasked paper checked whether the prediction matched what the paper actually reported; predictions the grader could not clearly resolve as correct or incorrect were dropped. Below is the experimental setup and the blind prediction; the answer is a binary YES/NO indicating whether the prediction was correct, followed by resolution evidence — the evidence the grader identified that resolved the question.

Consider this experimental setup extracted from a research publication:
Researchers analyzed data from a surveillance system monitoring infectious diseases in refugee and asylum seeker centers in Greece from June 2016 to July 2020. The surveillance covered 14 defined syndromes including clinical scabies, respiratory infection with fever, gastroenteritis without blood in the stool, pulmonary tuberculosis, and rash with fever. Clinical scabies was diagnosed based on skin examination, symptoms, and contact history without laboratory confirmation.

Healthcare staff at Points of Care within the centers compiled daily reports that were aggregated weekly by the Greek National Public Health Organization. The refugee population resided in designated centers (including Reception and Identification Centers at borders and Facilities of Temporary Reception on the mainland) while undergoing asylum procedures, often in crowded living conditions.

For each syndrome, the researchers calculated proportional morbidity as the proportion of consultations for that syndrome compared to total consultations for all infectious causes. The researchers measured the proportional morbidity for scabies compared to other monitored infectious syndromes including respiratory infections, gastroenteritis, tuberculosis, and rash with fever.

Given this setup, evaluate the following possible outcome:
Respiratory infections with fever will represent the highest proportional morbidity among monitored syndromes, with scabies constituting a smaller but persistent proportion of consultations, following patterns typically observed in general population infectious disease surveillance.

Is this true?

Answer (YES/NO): NO